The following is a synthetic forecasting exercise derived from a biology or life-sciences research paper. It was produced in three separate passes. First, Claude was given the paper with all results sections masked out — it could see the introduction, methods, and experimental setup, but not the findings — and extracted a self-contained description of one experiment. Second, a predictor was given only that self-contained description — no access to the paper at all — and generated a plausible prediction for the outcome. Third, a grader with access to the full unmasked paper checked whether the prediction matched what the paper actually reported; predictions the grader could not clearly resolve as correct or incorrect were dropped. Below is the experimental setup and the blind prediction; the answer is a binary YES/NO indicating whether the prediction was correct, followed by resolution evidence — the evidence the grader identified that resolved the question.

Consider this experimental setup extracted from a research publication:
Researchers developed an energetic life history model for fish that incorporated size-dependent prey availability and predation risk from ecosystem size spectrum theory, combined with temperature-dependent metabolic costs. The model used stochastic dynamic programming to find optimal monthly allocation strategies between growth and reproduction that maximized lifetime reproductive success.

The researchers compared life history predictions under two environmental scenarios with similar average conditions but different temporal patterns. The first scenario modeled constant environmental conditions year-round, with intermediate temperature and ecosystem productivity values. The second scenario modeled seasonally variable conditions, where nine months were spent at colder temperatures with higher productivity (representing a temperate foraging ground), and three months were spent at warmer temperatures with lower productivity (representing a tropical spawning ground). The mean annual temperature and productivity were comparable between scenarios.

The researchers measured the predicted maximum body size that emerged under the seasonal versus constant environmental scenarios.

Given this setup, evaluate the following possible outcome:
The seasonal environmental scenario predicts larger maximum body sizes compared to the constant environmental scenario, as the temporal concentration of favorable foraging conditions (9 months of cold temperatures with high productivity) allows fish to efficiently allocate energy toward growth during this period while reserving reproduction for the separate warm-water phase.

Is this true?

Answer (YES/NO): YES